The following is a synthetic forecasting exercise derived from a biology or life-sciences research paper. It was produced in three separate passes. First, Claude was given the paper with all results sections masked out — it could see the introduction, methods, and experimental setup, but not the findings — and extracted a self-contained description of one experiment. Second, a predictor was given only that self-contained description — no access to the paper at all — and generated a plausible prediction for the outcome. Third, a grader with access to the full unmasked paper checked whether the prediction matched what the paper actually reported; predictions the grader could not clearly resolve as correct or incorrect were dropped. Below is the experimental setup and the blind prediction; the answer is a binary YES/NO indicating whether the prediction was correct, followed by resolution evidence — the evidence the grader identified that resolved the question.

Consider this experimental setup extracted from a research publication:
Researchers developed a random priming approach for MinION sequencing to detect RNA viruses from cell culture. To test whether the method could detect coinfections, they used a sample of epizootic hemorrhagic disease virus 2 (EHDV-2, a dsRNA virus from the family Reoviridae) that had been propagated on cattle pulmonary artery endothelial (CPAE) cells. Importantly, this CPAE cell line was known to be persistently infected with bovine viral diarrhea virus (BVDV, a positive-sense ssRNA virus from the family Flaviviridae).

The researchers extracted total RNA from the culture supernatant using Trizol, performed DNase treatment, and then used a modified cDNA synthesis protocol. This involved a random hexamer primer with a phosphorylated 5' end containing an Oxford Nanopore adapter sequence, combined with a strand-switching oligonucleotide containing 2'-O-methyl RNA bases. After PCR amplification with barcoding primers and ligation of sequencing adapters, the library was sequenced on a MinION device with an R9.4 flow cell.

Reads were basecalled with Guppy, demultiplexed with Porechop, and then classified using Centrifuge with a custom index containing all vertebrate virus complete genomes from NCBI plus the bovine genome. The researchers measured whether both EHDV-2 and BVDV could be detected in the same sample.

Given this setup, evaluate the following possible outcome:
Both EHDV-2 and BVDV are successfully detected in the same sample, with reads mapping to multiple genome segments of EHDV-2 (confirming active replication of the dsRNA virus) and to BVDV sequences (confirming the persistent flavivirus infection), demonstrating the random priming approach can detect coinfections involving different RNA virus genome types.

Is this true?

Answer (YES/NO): YES